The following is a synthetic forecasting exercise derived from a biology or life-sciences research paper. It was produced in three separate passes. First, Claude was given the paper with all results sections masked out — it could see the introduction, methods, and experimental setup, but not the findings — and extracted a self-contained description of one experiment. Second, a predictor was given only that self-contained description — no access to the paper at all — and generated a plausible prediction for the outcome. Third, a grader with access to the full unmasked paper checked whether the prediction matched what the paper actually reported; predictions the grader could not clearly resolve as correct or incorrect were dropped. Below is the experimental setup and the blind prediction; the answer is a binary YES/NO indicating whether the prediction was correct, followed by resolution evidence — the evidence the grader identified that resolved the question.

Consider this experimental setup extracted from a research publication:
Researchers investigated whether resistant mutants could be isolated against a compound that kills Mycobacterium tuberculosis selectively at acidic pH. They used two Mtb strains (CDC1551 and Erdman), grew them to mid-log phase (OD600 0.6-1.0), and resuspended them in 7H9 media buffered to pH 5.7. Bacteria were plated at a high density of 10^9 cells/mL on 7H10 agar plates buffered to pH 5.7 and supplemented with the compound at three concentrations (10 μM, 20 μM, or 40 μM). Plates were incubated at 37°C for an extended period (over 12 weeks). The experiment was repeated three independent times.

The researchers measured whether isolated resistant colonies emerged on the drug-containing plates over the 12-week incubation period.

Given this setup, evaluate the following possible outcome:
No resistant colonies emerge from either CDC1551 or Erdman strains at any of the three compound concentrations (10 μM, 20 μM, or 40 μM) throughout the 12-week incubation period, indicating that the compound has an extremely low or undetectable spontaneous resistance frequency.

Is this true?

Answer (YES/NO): YES